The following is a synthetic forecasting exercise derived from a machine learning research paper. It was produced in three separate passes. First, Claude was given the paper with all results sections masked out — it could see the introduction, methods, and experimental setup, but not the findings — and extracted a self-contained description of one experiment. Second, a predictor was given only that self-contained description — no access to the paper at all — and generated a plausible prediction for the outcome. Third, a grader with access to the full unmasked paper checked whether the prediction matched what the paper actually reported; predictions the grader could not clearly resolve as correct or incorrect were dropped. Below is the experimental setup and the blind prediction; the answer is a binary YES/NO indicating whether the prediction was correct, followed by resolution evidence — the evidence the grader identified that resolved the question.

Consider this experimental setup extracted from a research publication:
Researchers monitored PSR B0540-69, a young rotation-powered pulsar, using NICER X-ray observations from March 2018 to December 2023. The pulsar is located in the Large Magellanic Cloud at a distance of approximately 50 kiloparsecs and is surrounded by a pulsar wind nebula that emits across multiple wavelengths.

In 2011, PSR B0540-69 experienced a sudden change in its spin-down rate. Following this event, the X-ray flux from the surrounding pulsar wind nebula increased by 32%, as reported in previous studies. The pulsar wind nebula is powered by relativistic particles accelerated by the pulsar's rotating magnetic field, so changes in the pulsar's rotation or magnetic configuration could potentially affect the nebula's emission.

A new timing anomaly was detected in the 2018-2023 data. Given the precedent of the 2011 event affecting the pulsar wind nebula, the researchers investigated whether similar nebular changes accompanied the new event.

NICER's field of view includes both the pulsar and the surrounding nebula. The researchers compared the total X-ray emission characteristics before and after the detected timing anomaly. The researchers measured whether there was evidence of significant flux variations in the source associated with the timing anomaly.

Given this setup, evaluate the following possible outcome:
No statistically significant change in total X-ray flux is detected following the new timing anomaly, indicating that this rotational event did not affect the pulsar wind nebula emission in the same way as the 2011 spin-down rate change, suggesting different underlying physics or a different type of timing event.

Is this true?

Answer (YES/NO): YES